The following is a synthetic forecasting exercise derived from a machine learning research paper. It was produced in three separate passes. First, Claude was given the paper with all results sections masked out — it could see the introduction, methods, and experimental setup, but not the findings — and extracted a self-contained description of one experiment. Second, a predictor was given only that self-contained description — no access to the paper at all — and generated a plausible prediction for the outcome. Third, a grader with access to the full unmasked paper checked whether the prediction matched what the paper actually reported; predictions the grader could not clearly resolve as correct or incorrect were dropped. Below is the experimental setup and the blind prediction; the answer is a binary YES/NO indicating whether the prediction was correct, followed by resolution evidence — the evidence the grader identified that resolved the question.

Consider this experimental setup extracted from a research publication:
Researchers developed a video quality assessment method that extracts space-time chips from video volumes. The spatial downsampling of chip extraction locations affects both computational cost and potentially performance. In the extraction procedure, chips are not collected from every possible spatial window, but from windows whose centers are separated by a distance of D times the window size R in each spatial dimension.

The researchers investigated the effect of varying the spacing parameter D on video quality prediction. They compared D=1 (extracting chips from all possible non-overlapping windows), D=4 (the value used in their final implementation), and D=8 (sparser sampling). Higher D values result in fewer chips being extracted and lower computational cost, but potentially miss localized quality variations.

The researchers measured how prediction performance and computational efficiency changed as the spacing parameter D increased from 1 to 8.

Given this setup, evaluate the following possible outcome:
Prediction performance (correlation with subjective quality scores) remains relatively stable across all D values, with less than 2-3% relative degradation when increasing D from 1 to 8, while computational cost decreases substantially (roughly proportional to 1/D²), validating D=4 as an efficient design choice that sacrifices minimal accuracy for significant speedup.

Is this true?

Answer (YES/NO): NO